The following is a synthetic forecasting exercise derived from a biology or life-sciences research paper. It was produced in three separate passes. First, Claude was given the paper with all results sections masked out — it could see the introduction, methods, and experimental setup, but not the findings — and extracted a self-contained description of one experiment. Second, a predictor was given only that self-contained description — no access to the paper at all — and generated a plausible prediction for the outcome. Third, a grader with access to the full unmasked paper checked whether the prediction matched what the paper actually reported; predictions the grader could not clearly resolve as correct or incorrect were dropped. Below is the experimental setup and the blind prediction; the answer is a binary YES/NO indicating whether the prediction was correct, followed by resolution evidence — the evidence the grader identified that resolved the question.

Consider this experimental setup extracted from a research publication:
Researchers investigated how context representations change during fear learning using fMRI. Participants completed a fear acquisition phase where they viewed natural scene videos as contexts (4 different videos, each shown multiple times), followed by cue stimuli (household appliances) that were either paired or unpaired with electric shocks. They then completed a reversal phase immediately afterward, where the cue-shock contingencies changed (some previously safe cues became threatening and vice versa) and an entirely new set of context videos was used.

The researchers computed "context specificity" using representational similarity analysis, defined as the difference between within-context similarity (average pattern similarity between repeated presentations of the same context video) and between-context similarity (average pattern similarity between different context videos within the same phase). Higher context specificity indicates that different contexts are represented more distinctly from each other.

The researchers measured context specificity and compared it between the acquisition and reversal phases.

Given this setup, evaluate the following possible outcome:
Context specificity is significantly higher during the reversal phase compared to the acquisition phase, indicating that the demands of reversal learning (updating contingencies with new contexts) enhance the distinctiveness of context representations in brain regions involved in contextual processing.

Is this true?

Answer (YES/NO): YES